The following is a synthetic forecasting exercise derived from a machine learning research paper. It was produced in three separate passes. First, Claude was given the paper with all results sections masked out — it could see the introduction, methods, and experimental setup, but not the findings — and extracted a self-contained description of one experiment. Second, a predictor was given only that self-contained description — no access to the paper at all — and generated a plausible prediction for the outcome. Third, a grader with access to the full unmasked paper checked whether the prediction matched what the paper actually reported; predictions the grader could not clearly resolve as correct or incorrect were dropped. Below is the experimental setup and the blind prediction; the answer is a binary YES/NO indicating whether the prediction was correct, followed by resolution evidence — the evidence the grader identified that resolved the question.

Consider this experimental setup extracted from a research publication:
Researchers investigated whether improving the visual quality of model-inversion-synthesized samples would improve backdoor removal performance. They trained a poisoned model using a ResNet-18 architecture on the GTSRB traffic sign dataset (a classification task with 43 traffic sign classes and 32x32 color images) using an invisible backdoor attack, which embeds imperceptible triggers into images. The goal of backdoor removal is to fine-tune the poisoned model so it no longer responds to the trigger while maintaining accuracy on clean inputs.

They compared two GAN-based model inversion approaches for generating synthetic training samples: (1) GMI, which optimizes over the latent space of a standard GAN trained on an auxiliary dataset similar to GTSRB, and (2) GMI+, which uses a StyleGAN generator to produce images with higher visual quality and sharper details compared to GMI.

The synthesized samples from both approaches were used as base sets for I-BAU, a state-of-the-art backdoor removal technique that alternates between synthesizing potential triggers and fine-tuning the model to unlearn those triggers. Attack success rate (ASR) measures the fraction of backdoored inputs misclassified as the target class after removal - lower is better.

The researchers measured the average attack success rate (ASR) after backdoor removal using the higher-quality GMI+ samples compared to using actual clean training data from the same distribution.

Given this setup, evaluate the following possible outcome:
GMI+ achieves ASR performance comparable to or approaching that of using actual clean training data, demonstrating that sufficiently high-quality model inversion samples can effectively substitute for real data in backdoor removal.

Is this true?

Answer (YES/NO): NO